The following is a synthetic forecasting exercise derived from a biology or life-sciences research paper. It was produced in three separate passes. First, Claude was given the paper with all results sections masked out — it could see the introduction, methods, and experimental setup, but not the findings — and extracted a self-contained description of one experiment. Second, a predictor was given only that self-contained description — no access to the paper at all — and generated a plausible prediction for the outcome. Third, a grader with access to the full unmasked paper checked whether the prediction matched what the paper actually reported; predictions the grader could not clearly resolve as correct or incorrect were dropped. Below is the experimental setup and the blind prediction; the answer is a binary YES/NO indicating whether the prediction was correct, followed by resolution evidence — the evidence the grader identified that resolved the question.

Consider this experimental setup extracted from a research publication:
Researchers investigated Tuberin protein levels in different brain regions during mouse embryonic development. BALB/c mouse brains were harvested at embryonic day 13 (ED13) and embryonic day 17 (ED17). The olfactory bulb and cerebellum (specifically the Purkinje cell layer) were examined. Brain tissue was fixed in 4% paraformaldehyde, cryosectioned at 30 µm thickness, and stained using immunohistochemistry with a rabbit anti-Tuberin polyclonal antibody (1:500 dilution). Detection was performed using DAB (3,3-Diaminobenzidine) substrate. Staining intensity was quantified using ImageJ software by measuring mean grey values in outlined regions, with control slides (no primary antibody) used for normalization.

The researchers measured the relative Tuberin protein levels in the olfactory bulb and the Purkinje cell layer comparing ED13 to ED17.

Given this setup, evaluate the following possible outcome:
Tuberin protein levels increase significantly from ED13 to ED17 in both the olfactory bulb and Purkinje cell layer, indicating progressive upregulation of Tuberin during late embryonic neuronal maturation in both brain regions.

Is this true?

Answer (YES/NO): NO